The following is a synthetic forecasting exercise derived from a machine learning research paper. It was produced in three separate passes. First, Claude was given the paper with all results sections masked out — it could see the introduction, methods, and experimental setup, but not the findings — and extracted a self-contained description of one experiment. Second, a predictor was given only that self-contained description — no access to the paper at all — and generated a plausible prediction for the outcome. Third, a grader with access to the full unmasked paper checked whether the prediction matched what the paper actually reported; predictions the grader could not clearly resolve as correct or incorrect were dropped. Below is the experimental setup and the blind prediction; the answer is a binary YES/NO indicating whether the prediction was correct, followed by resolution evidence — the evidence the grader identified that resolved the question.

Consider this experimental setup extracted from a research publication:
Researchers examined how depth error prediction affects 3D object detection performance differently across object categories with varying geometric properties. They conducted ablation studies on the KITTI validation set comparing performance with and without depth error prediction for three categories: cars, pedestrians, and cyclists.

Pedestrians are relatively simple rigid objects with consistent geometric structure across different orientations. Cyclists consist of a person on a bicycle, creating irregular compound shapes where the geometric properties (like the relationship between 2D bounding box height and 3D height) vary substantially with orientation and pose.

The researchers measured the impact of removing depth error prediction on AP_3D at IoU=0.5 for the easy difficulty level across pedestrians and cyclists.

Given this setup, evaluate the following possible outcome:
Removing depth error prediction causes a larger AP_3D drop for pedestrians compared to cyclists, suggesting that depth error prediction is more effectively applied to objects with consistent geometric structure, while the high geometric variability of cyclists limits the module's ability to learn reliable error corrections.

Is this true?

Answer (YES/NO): YES